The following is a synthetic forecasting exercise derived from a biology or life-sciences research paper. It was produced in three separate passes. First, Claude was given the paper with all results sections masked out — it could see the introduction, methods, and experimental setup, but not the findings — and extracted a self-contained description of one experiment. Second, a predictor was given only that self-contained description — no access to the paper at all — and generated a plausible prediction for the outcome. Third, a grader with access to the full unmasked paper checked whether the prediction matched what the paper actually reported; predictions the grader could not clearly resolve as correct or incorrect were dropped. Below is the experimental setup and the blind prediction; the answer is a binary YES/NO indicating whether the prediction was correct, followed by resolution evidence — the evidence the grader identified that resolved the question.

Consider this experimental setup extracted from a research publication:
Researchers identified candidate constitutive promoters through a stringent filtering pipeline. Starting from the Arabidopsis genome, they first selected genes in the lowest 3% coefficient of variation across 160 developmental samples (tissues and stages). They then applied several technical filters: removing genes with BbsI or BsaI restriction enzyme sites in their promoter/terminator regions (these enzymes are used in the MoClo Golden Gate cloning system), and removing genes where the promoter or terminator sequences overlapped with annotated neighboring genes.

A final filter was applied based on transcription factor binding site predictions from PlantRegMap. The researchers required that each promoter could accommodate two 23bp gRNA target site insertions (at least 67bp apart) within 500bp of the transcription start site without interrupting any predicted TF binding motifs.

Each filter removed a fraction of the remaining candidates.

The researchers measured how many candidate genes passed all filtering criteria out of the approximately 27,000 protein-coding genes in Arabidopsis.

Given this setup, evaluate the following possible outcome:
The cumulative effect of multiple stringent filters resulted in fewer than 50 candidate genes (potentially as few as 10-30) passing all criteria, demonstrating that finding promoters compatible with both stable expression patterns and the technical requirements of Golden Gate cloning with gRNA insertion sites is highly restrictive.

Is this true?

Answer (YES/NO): YES